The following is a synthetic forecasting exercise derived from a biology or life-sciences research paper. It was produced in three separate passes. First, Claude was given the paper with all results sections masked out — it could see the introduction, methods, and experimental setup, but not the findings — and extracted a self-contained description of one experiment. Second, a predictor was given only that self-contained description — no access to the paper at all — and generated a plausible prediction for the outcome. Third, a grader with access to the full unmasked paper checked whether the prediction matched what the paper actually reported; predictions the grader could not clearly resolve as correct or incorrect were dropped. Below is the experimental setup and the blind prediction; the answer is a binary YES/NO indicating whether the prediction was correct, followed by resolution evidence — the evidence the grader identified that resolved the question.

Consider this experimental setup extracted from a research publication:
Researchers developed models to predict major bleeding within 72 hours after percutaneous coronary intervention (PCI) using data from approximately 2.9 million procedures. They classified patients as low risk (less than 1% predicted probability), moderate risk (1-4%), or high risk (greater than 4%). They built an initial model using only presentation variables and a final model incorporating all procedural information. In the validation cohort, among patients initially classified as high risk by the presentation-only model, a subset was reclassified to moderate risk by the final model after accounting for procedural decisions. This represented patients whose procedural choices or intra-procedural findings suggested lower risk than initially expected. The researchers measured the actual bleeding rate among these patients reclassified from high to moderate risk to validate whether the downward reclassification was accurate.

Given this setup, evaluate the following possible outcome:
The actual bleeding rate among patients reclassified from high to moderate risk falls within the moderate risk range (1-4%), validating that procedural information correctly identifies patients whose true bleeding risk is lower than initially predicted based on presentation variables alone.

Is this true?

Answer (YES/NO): YES